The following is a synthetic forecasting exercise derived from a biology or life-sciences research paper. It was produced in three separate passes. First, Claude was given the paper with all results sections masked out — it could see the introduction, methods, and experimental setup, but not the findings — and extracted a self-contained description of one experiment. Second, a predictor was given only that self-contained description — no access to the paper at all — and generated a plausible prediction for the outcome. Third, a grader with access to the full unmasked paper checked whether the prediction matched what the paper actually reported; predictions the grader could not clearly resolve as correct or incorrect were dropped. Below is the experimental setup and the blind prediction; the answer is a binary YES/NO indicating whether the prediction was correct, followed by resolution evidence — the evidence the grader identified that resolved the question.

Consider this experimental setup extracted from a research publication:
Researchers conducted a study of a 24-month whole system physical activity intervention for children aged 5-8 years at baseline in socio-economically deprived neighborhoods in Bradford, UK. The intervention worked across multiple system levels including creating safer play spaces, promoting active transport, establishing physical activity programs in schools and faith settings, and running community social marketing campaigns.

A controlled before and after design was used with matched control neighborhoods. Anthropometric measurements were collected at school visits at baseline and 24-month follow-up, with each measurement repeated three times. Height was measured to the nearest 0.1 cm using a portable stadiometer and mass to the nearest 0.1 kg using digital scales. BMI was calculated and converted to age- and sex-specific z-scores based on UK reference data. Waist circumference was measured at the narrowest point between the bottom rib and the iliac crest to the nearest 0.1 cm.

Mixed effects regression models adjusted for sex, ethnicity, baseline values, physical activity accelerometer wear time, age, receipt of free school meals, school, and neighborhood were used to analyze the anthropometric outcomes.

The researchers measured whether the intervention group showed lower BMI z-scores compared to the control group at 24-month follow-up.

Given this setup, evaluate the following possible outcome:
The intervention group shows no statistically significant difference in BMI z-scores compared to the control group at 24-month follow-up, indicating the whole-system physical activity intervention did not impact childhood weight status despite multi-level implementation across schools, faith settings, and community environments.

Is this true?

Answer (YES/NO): YES